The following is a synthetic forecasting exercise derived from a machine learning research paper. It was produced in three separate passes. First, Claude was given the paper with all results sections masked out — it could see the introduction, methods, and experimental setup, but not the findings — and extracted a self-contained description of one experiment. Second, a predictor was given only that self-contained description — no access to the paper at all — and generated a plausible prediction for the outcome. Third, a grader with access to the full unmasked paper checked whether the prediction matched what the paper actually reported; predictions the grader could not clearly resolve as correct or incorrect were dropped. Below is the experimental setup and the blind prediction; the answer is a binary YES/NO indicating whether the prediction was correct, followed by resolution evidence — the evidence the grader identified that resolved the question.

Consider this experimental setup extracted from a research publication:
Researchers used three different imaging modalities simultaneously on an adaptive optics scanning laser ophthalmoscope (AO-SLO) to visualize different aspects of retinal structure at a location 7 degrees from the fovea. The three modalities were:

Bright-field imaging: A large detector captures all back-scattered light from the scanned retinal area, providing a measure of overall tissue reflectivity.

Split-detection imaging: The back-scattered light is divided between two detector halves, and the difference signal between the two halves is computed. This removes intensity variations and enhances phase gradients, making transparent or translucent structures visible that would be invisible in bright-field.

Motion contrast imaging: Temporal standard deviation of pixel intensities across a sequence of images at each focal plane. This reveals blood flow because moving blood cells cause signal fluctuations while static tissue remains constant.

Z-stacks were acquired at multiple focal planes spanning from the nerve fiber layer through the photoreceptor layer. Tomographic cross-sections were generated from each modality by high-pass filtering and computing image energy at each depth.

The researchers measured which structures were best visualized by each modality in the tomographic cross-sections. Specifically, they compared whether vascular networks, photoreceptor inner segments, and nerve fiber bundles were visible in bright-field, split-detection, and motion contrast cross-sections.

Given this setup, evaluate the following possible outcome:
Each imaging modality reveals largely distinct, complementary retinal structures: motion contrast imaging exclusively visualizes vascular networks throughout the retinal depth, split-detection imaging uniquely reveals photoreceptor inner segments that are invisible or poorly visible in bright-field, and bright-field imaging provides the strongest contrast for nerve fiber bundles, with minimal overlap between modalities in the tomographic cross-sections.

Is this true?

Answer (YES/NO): NO